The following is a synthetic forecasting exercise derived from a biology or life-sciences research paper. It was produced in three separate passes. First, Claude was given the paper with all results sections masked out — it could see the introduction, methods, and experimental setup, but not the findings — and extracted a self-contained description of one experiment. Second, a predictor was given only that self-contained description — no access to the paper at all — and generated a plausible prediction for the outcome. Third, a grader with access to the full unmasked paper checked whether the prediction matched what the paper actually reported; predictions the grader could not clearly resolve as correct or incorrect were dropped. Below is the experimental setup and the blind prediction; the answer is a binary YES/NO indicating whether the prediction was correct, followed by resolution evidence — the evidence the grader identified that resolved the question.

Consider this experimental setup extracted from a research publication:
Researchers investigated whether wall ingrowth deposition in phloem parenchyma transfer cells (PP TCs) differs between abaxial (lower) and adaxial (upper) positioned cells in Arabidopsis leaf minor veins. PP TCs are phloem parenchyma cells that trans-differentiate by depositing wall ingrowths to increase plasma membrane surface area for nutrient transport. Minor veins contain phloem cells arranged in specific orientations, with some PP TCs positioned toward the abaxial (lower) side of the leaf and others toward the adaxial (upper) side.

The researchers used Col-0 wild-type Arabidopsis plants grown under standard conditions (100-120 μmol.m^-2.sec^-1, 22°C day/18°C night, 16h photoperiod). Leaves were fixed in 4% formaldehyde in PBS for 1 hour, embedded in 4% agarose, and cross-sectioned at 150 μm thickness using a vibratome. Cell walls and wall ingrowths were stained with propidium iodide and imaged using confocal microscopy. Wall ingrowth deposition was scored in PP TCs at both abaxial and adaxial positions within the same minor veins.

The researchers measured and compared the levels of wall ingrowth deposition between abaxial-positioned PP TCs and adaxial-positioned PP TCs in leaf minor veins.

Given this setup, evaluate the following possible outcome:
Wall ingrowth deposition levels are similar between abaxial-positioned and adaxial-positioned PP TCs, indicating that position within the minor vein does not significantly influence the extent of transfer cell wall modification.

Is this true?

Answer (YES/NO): NO